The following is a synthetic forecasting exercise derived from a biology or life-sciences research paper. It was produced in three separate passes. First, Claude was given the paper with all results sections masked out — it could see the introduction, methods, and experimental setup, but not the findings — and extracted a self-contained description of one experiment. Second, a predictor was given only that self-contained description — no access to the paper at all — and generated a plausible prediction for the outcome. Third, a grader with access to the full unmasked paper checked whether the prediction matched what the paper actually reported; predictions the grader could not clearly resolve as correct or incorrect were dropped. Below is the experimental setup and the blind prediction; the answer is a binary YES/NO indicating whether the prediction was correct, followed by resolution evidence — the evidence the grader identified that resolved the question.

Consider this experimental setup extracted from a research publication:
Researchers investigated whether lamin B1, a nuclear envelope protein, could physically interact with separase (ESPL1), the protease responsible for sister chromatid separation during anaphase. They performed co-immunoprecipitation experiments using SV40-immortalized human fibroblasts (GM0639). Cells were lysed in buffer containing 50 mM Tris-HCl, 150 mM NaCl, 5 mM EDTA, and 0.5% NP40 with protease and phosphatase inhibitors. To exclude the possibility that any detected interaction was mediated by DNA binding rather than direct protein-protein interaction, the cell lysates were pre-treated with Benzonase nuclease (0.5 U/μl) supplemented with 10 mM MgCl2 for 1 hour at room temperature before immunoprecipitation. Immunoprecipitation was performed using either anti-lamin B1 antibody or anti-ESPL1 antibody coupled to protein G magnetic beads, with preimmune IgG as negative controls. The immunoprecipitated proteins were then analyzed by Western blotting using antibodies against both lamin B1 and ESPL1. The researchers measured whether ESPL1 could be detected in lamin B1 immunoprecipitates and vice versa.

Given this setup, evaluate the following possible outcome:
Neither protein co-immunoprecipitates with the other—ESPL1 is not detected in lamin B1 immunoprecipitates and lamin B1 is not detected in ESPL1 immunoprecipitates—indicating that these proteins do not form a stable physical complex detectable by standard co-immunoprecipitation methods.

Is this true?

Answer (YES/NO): NO